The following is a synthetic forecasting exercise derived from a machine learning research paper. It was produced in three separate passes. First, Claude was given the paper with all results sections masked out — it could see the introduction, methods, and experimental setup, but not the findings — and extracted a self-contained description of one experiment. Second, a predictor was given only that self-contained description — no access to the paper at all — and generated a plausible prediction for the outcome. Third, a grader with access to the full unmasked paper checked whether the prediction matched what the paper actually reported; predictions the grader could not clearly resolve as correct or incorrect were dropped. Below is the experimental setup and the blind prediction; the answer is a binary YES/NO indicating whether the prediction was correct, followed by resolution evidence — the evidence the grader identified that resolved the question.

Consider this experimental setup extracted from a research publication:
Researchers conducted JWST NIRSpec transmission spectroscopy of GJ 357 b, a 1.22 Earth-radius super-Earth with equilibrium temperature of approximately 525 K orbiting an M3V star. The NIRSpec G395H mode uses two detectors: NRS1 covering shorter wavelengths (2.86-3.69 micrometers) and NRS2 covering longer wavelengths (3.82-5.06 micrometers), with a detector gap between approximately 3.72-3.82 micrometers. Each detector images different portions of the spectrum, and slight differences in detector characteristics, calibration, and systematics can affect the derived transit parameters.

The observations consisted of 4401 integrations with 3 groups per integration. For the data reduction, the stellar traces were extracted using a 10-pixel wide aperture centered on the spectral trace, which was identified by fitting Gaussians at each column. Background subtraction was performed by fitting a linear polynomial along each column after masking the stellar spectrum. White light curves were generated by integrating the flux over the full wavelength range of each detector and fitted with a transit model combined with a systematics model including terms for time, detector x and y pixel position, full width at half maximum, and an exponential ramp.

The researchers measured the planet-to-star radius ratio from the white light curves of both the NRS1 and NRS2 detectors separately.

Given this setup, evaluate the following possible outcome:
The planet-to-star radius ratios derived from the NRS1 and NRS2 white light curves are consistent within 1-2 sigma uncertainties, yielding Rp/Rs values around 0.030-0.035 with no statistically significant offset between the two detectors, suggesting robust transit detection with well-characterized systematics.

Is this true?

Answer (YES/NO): NO